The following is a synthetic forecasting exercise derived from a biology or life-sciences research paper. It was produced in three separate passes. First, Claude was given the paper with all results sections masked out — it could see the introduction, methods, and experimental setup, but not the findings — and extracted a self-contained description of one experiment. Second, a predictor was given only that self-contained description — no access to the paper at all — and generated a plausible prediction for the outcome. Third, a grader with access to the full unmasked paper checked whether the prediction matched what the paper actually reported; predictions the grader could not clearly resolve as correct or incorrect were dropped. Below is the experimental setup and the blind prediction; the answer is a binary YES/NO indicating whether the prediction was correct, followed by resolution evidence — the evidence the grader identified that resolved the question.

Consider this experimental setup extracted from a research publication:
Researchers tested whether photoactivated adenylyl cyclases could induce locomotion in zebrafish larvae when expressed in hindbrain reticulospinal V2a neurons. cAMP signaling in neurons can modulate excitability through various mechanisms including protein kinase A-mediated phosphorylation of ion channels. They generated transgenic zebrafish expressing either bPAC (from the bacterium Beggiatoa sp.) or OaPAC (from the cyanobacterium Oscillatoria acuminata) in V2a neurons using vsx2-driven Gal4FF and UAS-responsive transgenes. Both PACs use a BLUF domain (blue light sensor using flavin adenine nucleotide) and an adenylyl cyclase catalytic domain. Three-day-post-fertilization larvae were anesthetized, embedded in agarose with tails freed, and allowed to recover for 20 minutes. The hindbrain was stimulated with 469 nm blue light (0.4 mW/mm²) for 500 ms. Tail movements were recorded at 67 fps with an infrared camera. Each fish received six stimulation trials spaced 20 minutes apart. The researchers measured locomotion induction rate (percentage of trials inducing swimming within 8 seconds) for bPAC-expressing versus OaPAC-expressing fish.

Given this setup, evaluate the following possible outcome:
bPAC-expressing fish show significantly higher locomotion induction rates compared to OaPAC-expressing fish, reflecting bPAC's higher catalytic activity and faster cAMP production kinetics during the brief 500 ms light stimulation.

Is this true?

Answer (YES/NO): YES